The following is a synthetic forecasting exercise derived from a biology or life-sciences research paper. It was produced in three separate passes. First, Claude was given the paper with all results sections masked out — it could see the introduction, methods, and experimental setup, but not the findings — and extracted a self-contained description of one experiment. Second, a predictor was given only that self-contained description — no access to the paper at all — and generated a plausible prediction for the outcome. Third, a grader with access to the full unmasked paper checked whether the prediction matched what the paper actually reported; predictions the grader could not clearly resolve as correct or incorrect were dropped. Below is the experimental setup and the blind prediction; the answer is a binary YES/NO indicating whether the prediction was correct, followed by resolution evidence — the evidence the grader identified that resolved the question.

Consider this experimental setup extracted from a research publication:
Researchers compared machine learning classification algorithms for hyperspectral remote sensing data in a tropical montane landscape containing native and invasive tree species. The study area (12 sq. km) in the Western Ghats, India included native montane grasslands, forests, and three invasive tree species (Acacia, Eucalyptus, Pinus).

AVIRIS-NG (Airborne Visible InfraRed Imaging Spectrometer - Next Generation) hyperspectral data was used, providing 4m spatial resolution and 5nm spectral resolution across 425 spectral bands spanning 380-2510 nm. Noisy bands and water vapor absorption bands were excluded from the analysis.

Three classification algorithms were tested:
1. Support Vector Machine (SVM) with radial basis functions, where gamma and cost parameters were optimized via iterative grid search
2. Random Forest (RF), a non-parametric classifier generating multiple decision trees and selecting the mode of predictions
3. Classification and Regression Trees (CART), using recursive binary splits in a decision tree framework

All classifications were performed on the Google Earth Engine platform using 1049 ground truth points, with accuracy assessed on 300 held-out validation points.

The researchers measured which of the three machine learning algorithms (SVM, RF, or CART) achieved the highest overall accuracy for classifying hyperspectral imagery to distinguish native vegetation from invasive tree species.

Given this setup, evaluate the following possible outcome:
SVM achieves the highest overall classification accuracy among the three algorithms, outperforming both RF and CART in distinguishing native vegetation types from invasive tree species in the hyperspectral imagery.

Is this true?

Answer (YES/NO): YES